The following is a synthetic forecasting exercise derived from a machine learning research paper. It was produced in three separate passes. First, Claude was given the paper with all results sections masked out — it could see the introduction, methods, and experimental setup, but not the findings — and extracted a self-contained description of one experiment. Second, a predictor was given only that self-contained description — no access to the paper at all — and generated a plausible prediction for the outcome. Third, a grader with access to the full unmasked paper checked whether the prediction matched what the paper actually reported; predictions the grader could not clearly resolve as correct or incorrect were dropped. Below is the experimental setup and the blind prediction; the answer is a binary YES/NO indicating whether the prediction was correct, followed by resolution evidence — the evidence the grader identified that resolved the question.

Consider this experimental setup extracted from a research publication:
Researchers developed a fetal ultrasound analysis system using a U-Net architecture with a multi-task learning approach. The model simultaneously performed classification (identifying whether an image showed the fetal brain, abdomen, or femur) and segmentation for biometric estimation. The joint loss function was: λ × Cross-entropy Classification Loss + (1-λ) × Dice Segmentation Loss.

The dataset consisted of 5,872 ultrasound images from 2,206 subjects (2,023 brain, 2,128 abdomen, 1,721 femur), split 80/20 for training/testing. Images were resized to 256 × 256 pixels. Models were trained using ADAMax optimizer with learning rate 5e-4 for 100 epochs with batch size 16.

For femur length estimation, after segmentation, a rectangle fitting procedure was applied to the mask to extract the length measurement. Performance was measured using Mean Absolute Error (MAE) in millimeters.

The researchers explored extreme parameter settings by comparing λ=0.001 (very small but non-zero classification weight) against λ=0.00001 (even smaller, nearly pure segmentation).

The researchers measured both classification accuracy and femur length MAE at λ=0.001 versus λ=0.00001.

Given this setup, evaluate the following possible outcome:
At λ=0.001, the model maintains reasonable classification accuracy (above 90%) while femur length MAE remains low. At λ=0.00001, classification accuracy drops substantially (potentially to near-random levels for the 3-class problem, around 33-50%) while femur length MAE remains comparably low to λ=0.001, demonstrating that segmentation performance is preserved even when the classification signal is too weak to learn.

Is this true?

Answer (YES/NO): NO